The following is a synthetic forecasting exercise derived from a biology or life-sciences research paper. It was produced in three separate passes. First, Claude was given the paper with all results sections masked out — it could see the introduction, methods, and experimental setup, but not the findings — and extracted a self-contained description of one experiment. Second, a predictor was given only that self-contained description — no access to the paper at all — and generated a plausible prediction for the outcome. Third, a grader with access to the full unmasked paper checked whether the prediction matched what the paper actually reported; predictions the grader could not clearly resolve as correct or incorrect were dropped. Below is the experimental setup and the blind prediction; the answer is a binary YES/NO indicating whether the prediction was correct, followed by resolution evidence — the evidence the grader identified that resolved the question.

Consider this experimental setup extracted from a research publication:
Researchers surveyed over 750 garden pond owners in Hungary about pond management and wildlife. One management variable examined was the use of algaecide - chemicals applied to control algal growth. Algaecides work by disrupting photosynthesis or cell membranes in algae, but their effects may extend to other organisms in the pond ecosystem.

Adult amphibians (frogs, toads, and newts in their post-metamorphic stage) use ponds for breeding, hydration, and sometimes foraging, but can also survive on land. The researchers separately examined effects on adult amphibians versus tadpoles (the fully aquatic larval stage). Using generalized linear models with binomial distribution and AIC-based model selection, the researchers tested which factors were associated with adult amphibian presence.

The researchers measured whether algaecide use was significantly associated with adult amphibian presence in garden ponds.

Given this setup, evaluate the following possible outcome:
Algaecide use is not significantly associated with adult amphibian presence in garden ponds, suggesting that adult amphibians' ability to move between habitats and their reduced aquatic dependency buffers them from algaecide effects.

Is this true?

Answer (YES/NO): NO